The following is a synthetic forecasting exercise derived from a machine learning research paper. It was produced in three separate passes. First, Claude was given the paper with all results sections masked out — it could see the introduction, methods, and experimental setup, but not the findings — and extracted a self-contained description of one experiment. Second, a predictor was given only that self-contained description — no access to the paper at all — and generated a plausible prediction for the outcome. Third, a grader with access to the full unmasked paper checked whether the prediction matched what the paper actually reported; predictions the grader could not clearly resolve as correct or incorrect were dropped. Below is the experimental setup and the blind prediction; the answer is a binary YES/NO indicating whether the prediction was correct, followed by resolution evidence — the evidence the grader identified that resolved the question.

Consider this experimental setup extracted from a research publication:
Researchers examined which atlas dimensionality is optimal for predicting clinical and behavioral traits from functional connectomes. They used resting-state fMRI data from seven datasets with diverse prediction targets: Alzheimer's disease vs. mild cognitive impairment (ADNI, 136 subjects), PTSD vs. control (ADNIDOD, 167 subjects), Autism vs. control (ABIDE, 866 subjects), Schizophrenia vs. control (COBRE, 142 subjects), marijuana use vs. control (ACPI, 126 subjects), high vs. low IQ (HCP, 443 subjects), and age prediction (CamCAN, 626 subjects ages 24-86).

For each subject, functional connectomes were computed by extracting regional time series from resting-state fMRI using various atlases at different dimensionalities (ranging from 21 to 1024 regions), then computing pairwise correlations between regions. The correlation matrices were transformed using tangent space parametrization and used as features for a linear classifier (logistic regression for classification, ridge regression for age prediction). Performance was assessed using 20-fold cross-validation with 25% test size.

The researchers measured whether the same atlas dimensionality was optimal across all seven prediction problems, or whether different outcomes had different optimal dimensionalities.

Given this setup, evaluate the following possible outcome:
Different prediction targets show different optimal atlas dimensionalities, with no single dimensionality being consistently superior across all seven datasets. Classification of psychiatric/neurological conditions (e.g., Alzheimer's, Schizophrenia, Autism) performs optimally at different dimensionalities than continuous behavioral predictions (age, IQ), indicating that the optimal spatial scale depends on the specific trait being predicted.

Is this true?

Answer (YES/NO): NO